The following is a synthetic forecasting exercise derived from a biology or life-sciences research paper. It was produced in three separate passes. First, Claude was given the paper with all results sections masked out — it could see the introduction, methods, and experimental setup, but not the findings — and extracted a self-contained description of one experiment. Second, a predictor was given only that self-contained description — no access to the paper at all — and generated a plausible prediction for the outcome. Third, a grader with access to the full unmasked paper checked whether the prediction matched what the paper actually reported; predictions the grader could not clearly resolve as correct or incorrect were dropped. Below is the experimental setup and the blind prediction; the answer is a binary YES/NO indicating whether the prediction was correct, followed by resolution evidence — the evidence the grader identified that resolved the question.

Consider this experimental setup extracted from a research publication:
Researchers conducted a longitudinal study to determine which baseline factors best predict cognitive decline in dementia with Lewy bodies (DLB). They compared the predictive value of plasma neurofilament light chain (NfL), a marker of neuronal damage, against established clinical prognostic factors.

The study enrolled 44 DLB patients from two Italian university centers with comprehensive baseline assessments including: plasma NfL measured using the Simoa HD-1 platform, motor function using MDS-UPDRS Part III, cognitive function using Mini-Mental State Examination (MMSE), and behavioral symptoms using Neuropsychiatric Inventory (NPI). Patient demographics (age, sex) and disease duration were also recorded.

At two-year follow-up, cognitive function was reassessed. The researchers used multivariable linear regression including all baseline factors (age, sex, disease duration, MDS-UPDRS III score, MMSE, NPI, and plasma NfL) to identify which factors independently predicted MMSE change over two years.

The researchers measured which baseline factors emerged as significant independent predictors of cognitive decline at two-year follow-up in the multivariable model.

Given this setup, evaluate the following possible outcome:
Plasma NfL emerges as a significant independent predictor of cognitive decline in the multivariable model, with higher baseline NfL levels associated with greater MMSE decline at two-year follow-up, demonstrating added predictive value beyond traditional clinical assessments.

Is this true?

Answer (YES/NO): YES